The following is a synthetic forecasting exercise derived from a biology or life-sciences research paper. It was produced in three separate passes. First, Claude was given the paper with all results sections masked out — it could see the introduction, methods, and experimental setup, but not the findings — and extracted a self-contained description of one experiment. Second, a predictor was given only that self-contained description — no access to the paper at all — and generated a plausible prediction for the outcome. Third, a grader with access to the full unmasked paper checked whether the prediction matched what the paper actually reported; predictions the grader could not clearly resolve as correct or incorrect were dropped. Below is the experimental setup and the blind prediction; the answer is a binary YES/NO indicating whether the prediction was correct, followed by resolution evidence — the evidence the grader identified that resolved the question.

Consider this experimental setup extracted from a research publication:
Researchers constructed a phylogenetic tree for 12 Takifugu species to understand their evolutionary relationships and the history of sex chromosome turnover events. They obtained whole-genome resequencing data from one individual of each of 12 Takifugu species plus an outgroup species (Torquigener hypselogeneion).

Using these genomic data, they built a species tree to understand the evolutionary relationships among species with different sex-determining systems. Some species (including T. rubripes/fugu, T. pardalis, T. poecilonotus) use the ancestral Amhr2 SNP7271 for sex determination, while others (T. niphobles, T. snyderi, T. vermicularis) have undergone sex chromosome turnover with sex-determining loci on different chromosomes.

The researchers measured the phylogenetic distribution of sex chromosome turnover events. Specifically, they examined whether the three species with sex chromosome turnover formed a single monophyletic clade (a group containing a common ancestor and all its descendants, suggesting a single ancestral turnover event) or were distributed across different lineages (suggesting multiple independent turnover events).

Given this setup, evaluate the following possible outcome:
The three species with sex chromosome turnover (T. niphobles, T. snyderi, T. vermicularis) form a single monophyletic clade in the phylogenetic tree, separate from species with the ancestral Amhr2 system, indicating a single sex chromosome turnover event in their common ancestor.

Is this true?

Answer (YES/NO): NO